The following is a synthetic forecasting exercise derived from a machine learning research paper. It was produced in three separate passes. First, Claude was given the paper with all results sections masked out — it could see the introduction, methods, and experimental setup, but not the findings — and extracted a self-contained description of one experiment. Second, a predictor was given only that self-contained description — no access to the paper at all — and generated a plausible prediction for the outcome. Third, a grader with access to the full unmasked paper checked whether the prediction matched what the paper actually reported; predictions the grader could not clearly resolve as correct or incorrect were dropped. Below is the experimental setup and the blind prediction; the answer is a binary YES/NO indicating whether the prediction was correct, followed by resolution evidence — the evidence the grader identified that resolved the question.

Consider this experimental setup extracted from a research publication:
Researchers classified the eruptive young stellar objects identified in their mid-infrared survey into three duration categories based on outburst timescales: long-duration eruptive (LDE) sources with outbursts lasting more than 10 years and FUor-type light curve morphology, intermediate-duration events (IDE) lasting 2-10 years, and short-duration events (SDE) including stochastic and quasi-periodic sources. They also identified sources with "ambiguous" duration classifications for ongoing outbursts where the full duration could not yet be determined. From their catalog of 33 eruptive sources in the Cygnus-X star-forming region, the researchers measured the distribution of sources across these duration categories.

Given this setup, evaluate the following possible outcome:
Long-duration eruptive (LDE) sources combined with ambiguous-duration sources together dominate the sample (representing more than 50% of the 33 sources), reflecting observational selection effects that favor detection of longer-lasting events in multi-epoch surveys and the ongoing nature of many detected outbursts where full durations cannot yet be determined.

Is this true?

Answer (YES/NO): NO